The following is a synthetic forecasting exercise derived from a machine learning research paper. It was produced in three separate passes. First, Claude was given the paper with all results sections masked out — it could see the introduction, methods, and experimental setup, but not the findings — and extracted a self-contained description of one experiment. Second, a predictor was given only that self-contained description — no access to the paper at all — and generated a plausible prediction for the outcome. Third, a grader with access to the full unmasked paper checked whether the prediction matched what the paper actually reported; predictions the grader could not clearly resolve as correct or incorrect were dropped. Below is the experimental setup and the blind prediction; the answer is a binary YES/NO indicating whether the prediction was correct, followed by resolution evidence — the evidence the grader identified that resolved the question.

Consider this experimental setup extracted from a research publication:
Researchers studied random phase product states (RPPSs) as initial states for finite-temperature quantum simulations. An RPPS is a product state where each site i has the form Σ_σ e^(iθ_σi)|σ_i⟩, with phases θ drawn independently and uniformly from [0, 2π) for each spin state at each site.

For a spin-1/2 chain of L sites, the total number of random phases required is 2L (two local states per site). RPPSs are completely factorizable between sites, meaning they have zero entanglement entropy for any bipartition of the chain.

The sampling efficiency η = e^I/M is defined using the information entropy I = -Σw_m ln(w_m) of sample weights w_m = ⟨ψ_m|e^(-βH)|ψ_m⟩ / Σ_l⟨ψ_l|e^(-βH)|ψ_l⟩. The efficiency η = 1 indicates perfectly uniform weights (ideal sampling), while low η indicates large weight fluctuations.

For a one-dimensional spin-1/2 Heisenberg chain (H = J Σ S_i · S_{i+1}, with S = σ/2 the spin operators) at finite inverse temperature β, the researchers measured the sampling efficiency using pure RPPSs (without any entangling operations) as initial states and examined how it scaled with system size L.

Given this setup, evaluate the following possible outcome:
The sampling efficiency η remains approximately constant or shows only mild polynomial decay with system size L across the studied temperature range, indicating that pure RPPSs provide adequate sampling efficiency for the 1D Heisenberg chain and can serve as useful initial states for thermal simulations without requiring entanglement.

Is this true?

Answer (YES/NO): NO